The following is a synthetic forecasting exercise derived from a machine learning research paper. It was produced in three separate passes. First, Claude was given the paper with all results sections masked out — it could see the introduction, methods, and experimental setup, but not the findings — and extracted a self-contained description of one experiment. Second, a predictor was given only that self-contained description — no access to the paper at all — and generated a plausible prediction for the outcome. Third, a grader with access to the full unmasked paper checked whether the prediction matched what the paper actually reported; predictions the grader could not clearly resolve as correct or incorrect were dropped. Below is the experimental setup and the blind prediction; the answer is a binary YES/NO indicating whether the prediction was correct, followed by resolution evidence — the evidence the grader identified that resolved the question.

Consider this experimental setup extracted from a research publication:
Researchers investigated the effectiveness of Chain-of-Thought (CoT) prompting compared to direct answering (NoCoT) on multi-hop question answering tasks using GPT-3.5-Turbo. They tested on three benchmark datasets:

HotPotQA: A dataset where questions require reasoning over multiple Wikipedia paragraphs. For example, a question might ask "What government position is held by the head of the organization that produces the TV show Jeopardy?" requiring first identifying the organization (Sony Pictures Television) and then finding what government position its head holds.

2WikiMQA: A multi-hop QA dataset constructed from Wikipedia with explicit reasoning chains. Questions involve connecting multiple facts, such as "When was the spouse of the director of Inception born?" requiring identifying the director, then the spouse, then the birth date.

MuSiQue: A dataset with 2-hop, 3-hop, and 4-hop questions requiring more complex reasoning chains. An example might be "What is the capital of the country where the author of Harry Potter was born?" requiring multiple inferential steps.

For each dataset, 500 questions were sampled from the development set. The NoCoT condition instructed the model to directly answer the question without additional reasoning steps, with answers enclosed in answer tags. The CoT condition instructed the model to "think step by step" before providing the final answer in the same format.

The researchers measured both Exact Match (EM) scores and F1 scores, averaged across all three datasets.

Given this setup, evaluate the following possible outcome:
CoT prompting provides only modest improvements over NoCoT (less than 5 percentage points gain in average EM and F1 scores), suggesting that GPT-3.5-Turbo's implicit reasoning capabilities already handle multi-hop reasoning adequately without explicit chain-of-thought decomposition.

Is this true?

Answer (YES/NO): NO